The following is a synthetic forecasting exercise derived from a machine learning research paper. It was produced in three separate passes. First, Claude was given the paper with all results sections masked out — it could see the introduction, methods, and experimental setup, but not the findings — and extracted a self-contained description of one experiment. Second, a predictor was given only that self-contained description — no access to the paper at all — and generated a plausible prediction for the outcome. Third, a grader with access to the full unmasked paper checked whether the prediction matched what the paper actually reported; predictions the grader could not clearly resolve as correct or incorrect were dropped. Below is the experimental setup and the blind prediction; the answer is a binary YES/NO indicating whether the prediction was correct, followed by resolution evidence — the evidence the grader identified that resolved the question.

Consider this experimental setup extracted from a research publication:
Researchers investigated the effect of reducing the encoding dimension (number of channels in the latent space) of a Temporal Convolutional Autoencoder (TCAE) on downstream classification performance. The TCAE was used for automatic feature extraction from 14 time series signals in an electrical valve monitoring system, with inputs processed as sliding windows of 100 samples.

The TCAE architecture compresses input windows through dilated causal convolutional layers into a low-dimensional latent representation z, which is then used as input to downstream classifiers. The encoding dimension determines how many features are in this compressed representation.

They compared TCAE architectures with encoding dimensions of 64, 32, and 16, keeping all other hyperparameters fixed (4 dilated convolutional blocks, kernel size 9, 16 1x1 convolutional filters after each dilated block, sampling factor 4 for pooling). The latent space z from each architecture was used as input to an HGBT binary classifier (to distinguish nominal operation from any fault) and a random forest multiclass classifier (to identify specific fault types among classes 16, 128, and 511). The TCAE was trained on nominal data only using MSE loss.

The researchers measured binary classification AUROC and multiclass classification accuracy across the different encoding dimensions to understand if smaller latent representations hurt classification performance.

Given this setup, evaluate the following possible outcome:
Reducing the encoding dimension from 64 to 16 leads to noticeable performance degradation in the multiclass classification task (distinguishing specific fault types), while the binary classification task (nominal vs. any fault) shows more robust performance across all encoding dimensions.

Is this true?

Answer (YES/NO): NO